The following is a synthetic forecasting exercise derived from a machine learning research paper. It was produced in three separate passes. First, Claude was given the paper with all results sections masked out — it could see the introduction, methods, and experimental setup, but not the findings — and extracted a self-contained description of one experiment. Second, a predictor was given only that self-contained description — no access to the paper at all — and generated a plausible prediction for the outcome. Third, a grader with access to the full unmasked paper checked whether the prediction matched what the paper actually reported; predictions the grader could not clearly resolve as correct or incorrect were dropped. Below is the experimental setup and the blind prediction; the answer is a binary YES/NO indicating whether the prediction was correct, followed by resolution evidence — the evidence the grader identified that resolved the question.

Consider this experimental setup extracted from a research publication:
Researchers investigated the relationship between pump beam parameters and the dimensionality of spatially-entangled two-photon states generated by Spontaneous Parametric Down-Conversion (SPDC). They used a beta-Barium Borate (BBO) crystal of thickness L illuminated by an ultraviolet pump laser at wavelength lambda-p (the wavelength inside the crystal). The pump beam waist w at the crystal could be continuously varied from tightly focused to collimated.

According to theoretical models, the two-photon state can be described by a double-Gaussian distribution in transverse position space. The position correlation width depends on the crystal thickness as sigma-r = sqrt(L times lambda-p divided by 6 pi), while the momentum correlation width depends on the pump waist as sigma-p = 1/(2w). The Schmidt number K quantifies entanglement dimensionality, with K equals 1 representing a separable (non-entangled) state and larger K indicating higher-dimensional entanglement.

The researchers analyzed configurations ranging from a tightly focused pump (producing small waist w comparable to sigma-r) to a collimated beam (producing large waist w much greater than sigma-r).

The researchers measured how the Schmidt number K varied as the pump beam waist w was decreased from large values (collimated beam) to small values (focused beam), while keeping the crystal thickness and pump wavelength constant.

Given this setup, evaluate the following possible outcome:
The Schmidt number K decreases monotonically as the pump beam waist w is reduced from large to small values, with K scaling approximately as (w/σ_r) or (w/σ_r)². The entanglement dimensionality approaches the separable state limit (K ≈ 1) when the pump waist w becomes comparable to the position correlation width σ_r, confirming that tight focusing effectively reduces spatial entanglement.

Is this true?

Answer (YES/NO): YES